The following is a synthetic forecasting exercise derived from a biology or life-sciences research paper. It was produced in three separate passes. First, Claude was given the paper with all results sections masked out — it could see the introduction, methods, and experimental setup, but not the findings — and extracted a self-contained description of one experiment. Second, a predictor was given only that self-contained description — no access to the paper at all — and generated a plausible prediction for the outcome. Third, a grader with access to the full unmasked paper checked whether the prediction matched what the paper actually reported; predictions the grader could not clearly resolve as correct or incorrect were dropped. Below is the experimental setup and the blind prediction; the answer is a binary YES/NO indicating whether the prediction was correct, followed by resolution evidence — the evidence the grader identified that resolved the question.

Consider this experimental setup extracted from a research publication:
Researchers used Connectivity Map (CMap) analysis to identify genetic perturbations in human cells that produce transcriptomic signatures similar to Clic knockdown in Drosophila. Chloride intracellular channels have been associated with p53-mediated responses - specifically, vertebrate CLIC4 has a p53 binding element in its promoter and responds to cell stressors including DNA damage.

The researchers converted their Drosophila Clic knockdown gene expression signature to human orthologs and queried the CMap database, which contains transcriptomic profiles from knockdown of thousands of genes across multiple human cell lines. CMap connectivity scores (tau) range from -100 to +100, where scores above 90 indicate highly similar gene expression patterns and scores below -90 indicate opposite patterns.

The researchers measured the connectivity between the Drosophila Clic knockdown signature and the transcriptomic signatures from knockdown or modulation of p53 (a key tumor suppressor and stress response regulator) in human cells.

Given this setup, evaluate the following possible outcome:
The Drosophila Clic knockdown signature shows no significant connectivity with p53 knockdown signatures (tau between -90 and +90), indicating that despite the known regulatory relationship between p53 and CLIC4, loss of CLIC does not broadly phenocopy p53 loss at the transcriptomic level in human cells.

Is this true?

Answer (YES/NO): NO